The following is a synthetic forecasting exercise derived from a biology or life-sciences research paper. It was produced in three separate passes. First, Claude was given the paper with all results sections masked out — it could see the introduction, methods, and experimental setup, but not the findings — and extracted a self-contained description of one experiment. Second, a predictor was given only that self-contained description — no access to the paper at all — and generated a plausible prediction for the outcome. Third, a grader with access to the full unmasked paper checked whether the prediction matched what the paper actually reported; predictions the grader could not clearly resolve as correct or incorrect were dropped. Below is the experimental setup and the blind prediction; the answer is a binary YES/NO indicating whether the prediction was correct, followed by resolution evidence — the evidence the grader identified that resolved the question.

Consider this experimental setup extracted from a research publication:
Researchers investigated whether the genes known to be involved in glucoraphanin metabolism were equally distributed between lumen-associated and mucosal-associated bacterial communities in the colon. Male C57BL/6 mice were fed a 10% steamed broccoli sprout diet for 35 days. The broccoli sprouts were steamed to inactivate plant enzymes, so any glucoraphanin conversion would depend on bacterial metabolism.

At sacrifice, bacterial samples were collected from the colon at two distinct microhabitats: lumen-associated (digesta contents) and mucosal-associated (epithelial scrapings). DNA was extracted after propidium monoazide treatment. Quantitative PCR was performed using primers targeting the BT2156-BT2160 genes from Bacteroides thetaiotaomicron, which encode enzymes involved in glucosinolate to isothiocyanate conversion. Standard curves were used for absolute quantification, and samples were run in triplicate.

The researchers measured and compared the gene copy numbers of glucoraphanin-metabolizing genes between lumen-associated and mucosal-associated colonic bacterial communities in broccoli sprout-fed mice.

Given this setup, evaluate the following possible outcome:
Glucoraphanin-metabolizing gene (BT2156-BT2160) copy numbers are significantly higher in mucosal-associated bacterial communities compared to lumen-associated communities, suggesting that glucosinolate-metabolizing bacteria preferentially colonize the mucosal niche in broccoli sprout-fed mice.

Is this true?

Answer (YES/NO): NO